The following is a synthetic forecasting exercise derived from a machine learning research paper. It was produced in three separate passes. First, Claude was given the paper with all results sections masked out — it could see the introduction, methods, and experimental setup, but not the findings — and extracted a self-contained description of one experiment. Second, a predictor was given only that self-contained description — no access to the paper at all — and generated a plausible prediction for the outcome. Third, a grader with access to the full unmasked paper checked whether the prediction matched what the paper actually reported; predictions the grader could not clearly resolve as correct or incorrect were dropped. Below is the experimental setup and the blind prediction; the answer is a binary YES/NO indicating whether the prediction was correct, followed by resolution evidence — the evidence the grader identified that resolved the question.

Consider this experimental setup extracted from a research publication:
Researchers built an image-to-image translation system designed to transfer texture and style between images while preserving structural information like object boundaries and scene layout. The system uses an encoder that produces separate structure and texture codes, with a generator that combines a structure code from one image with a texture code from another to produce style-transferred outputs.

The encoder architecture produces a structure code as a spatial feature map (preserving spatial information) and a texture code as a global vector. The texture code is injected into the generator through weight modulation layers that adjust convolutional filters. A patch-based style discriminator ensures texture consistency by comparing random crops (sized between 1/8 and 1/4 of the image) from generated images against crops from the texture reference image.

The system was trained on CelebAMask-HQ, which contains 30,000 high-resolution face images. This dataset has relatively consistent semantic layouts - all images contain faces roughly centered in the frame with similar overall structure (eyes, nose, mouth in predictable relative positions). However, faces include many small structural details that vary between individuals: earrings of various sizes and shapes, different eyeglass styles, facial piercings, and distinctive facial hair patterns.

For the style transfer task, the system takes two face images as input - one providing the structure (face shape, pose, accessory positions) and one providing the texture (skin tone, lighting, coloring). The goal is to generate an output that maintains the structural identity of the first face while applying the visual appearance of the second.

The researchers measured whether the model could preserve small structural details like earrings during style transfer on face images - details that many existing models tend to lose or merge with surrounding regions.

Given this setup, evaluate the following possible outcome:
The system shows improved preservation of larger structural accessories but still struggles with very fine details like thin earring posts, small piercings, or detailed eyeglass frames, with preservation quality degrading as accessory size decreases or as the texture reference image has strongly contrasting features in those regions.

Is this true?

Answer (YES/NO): NO